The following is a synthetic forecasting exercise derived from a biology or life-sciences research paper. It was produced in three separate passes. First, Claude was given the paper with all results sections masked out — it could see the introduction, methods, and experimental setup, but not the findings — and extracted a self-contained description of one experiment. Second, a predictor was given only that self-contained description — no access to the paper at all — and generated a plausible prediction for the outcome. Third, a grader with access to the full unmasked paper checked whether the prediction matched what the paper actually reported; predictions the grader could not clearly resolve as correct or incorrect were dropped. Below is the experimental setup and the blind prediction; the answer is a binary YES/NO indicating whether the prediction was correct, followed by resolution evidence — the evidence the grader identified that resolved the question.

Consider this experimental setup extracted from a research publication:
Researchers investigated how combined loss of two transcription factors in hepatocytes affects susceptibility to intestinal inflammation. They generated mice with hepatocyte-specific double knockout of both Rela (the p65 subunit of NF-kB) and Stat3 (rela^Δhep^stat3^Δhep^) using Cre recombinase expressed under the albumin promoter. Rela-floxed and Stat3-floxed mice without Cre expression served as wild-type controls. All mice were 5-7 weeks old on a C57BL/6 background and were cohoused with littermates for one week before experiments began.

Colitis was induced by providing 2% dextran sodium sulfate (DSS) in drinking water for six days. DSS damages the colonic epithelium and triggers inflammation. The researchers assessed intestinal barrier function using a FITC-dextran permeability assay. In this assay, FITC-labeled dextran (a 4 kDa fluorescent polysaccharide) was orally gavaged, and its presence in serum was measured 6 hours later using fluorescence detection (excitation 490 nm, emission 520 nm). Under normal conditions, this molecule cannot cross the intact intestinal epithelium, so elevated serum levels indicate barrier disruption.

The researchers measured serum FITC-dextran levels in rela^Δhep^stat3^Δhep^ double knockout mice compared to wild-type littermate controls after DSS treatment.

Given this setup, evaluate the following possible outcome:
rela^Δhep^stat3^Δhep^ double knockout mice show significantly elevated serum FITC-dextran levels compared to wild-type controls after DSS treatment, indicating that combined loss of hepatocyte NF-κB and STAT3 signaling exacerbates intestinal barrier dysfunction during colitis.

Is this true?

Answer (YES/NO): NO